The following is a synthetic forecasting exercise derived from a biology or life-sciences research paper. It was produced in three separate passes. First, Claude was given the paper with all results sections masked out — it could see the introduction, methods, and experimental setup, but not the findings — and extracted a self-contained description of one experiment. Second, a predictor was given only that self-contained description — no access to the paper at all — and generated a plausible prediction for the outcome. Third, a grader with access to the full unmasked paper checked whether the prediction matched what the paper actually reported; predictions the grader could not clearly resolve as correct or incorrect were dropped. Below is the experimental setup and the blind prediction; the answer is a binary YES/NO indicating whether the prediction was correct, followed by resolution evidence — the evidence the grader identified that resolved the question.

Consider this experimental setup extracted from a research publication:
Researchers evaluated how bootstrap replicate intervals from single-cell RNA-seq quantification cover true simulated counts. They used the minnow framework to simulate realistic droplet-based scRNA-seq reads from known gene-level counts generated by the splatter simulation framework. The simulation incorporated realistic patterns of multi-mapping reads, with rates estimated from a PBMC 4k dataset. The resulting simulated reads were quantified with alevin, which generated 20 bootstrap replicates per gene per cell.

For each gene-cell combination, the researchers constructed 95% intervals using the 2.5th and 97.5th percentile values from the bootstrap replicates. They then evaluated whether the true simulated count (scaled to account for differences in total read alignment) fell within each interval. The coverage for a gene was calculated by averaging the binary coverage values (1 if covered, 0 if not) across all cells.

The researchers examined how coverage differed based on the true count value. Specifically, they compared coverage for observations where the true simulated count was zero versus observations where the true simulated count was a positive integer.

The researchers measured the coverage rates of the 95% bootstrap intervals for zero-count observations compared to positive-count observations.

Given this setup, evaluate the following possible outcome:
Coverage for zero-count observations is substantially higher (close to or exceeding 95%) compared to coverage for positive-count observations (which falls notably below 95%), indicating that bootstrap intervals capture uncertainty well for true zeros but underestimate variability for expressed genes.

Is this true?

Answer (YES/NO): YES